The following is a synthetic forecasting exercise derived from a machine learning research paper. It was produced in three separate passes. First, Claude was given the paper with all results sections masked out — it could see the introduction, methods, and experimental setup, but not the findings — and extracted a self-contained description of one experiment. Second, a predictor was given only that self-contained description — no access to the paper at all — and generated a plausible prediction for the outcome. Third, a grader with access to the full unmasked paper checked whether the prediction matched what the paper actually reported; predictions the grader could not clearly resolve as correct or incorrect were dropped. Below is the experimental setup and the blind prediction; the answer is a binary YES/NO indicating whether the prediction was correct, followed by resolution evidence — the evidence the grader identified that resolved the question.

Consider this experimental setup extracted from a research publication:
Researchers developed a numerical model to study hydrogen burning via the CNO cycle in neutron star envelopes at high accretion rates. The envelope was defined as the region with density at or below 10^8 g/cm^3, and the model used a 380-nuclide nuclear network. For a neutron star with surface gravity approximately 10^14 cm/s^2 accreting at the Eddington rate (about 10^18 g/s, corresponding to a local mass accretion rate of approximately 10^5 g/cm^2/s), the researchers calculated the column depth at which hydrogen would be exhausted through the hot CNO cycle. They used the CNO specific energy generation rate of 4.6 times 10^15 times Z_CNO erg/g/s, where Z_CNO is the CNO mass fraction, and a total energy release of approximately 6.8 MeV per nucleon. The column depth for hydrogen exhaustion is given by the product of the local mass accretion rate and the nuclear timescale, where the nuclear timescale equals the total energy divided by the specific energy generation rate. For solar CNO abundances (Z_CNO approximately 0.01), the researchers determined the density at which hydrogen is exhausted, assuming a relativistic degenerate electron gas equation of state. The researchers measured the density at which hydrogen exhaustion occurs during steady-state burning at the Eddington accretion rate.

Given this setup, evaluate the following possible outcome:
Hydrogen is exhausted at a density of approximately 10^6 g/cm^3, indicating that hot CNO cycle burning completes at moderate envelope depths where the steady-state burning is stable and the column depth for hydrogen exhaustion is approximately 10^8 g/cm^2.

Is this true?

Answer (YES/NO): NO